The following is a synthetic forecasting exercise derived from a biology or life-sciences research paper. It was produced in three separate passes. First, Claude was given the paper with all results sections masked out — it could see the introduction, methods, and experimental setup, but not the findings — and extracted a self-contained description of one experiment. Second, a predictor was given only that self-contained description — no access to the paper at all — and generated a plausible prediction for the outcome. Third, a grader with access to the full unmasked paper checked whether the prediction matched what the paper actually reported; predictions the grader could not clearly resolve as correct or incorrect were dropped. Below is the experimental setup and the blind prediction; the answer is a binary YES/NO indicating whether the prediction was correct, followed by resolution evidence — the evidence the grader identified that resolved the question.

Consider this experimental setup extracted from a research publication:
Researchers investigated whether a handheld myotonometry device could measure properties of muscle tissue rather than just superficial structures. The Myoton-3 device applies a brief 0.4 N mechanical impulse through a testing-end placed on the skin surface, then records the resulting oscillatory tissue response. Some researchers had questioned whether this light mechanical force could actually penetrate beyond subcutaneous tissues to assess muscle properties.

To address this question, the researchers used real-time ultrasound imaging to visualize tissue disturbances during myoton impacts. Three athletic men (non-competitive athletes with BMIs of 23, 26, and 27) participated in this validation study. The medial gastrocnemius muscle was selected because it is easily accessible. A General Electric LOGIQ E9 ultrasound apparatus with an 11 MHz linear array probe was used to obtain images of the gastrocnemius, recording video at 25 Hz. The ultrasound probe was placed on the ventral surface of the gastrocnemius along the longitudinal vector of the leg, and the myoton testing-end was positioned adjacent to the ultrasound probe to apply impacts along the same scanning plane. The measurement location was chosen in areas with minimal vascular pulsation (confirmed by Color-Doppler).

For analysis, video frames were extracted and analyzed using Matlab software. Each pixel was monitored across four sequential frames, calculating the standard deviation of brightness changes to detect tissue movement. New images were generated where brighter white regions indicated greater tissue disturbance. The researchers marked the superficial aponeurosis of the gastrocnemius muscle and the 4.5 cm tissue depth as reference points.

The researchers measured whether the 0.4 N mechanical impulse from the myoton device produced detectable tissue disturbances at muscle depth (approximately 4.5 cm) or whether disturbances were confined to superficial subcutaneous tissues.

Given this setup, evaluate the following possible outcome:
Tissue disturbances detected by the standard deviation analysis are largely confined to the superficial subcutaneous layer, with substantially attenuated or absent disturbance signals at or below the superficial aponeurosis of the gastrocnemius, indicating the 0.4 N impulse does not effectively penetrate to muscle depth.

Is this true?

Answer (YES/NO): NO